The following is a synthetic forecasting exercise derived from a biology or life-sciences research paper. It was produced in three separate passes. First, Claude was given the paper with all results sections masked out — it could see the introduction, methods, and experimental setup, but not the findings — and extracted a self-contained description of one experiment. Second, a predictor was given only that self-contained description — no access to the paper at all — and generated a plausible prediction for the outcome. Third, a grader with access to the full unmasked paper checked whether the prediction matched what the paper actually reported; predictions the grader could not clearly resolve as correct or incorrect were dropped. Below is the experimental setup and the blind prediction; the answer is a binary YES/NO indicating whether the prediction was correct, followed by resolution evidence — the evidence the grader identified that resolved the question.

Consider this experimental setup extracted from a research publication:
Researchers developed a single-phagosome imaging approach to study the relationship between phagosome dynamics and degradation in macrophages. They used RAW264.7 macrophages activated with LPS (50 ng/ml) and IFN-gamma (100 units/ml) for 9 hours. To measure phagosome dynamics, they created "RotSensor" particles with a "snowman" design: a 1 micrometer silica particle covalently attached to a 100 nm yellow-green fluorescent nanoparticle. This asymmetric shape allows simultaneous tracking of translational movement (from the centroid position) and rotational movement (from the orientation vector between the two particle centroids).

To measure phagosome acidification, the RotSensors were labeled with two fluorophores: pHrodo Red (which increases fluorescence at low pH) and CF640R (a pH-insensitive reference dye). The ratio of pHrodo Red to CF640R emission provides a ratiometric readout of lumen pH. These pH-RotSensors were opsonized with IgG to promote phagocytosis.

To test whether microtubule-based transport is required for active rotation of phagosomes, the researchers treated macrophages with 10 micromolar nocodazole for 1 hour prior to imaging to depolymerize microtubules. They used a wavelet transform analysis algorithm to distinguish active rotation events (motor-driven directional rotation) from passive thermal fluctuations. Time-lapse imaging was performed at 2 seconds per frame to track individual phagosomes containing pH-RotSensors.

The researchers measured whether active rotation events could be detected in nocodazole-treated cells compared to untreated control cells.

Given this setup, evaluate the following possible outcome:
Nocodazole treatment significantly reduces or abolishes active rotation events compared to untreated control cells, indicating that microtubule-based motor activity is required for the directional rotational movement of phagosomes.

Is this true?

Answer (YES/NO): YES